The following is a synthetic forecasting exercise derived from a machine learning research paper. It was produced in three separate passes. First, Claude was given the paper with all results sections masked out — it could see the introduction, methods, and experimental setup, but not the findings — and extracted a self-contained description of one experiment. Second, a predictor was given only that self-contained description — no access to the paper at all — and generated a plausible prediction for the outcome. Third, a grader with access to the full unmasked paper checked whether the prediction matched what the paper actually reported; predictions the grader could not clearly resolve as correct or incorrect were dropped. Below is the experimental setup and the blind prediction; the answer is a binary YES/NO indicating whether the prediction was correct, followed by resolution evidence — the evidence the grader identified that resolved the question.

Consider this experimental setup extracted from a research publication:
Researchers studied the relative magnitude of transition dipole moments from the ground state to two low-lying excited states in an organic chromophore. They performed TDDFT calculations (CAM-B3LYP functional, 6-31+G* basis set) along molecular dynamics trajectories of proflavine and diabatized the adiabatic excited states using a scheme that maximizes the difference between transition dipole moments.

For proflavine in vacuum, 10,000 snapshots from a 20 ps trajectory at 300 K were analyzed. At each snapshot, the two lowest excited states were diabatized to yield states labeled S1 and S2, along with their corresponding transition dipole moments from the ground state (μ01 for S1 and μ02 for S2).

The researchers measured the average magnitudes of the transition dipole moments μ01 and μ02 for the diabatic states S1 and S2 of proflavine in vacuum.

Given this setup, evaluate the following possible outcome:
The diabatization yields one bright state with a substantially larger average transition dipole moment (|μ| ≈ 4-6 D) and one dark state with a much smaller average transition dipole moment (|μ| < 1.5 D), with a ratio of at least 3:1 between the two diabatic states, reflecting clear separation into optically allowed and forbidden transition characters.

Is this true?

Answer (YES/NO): NO